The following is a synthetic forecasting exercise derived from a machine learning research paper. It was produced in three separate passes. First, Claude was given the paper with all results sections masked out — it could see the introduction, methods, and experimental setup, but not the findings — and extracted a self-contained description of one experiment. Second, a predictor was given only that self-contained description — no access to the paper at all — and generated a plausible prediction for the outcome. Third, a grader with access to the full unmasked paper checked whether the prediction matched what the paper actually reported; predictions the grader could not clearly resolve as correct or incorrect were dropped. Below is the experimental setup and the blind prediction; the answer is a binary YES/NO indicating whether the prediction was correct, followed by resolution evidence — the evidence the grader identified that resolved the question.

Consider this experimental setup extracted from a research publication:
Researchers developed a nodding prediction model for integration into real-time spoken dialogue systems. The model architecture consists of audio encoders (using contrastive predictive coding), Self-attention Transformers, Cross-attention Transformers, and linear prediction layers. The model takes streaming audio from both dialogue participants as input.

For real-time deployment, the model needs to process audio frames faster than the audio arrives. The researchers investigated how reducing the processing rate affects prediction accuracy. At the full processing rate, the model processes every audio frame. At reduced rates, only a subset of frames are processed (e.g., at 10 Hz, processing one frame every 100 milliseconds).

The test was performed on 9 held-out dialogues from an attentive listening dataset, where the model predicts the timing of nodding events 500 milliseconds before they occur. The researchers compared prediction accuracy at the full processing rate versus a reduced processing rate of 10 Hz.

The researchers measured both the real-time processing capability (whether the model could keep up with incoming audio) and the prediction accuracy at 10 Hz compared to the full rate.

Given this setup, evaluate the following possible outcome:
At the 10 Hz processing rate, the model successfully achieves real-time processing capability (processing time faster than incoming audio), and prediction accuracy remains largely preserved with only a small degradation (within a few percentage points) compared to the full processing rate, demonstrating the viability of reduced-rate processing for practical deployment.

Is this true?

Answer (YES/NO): YES